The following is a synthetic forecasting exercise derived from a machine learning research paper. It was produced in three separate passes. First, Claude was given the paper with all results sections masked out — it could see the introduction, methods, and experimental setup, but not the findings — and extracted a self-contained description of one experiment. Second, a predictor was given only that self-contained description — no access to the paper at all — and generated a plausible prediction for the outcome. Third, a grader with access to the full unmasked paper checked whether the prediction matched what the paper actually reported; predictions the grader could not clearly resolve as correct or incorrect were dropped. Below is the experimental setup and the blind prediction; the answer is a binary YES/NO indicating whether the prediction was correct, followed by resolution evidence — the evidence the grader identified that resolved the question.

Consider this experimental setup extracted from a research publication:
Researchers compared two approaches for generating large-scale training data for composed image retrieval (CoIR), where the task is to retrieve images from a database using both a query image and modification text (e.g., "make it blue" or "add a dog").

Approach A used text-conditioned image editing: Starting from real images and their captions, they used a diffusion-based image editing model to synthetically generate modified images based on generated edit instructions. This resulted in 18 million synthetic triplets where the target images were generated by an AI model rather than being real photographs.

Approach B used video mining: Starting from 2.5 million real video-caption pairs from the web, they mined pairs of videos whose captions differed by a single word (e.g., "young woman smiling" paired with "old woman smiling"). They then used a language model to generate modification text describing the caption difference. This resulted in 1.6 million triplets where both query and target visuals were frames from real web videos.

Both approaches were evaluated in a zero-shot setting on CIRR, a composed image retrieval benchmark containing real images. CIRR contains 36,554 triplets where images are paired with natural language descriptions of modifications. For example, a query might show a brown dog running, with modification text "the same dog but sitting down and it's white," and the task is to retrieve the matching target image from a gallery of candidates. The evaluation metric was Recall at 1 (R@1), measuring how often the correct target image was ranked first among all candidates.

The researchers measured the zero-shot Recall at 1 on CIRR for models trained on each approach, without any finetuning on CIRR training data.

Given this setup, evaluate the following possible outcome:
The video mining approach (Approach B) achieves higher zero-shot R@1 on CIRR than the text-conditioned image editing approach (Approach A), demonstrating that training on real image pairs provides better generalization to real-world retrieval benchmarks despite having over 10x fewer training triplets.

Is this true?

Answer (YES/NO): YES